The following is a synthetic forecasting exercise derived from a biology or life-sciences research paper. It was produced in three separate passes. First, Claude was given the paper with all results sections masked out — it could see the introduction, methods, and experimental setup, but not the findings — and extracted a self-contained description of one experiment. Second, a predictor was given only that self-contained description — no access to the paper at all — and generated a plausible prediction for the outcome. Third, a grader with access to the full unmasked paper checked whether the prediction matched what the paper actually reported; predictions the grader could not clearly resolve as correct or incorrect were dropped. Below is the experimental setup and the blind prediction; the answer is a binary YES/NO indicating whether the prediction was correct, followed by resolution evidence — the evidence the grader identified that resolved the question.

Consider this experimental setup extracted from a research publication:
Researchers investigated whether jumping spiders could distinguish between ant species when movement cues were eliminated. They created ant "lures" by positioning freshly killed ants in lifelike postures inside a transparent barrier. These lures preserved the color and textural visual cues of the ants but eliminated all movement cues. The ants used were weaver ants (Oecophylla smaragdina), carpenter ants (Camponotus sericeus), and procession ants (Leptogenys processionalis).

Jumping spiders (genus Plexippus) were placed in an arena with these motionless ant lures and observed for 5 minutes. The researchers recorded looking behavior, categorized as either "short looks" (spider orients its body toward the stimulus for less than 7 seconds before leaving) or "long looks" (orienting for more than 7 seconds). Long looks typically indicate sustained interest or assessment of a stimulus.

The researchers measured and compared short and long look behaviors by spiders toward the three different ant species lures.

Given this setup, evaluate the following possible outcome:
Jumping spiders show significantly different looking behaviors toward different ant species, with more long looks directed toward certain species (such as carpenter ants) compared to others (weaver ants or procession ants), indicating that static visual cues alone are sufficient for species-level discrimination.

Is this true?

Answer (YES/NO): NO